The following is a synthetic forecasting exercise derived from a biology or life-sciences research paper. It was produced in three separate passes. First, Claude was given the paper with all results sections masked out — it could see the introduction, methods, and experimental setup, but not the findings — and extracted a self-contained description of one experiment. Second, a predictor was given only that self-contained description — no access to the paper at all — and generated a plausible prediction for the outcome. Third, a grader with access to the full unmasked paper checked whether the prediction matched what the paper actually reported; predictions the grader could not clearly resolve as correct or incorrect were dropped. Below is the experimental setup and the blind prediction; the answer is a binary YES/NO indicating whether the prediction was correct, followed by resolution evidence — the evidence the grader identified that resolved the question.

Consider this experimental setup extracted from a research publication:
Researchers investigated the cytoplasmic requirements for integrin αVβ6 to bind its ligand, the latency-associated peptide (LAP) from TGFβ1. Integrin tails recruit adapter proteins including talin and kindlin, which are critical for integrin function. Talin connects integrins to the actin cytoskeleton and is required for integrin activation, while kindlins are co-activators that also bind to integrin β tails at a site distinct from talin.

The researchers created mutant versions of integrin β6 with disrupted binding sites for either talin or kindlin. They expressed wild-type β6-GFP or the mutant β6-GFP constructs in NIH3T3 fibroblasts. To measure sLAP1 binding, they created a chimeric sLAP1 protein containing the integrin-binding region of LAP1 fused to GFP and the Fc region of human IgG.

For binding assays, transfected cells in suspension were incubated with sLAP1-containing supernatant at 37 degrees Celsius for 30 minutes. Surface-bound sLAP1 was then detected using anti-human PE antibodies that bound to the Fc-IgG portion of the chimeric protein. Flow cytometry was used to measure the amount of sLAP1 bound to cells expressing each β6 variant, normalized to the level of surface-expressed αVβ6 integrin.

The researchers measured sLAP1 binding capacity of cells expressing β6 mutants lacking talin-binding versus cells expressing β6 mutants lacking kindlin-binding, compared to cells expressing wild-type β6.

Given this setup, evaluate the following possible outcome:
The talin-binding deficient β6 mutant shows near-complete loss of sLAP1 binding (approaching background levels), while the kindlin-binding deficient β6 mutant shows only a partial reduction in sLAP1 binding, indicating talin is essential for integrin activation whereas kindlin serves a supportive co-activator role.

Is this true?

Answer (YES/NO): NO